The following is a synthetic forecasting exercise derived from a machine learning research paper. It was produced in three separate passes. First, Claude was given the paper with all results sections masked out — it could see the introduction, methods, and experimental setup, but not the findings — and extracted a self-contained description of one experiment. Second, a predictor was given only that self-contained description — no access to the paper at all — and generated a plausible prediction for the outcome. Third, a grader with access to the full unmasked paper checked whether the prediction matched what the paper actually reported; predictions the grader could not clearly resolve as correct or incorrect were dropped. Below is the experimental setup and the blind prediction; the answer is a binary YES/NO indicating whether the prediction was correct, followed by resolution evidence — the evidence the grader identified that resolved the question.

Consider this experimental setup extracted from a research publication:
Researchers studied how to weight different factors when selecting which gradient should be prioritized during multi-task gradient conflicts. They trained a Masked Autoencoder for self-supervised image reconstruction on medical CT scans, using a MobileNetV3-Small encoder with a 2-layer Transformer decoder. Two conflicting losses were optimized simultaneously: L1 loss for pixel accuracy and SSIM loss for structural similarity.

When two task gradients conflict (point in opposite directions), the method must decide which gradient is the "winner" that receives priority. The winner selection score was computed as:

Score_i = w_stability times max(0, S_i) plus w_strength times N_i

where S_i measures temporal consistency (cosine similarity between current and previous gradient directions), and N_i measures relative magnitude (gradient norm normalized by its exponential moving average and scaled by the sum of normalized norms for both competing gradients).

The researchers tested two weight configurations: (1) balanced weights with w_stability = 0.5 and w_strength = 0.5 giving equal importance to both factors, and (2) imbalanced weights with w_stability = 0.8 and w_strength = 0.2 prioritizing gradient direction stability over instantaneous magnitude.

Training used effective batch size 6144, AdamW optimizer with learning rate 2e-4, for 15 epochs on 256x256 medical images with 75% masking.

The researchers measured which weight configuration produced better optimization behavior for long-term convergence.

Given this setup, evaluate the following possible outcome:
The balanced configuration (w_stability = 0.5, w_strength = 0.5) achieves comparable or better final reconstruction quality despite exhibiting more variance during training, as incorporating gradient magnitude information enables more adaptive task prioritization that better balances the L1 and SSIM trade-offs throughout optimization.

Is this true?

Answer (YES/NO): NO